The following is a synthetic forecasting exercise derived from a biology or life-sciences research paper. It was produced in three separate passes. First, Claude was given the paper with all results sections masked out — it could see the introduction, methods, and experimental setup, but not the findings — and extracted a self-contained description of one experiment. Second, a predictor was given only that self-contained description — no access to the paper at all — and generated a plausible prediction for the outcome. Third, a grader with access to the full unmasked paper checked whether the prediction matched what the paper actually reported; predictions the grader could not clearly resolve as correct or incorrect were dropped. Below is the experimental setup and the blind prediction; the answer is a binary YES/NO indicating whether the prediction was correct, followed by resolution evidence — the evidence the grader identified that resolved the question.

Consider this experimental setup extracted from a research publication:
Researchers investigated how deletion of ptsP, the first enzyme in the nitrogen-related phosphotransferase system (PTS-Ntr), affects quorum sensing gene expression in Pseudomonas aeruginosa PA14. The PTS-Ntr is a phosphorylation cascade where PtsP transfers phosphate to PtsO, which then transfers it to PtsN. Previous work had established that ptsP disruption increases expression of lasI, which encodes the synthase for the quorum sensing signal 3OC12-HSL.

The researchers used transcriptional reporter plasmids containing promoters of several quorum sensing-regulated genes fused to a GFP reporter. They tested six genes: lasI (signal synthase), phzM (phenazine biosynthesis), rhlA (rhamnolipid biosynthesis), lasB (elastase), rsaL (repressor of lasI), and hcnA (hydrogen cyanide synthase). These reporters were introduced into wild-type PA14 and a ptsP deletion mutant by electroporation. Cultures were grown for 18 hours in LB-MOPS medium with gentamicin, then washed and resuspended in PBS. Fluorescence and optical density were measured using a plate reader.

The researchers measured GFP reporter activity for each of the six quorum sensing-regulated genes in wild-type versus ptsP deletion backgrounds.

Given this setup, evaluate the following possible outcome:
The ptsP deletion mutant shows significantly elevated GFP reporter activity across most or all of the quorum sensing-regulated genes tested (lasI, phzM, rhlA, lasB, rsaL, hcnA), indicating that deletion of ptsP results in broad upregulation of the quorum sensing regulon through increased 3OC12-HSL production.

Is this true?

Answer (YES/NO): NO